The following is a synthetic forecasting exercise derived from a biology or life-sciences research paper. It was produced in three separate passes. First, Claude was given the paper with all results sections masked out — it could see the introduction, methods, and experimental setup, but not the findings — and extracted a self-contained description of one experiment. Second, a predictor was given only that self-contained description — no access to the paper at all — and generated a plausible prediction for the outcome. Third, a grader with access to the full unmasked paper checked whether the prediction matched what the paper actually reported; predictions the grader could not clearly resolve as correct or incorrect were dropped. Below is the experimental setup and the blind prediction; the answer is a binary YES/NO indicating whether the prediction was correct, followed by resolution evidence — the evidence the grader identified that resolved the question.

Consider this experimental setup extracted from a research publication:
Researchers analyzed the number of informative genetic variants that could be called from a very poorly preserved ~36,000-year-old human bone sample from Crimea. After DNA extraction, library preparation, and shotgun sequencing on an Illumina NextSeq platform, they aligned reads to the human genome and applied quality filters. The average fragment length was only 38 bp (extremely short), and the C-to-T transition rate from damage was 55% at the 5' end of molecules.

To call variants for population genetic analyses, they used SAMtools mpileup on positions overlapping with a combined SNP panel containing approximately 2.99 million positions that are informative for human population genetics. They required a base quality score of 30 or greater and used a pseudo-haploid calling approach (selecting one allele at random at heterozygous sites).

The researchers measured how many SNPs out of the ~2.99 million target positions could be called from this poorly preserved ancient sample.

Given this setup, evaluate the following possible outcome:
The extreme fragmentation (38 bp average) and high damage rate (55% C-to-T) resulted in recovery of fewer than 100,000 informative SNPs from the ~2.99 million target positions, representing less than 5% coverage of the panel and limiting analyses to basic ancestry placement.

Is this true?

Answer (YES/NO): NO